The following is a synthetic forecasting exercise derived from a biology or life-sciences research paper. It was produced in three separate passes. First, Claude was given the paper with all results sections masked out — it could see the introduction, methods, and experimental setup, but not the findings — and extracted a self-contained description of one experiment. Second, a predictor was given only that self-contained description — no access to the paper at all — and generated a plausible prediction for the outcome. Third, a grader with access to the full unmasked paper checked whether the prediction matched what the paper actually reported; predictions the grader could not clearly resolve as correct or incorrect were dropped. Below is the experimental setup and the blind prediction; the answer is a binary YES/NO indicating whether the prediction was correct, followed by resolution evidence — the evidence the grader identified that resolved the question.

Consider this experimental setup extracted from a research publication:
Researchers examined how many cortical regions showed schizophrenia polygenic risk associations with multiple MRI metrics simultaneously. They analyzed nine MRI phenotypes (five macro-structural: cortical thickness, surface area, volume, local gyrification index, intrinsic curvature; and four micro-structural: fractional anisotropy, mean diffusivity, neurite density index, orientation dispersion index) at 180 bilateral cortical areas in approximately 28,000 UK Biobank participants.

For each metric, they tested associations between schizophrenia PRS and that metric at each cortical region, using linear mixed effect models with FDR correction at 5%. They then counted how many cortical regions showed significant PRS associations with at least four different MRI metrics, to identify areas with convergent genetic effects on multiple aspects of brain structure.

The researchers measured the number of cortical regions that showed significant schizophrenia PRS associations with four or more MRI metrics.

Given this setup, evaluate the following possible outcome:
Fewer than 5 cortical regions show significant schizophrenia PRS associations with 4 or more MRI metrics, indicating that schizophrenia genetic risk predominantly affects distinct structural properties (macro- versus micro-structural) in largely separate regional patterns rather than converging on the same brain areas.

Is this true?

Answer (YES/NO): NO